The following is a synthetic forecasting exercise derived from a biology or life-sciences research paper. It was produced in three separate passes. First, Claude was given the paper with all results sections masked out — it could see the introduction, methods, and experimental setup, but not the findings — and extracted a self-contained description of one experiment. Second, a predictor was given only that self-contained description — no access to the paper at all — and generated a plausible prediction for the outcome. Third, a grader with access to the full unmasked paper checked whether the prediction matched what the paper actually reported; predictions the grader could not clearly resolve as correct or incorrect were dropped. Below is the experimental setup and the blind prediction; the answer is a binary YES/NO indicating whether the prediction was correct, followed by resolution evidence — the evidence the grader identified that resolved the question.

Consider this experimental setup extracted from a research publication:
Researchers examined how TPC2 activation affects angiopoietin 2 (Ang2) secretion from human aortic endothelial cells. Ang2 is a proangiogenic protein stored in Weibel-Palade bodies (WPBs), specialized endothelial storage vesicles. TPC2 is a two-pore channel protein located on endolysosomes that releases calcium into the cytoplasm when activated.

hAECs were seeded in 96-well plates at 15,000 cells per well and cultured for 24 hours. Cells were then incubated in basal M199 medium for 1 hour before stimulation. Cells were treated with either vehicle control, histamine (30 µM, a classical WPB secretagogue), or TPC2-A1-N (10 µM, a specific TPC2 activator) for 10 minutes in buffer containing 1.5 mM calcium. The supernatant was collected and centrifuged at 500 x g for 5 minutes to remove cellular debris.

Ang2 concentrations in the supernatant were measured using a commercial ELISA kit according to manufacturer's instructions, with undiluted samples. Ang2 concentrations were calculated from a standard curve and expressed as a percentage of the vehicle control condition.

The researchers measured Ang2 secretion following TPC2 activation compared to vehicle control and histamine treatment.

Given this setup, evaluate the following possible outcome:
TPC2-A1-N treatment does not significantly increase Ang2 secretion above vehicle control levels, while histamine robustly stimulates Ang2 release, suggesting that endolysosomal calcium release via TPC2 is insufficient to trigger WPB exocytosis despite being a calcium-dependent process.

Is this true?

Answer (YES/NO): NO